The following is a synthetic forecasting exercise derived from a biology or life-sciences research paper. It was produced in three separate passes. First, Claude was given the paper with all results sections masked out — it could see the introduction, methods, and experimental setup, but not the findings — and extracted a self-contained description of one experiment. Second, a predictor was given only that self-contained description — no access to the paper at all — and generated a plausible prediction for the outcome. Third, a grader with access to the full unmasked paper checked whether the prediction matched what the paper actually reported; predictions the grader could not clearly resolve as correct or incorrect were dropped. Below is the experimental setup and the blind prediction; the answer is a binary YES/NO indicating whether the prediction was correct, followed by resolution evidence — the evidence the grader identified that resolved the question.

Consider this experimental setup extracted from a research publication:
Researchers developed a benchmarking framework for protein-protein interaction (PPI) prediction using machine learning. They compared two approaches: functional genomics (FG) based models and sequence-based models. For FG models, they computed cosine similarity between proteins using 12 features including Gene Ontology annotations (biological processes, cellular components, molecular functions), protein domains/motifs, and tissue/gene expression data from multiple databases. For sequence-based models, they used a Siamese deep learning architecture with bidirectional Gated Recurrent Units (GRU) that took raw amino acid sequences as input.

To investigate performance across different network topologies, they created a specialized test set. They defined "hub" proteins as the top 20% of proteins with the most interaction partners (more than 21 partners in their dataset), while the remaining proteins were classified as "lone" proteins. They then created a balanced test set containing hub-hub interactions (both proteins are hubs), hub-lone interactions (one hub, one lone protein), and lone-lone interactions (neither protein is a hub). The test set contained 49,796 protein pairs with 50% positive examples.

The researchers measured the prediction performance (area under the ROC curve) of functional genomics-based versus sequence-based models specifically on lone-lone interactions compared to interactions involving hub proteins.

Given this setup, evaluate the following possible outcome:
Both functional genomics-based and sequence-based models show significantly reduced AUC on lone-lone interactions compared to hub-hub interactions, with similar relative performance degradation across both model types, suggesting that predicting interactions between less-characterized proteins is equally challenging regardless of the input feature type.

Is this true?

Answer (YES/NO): NO